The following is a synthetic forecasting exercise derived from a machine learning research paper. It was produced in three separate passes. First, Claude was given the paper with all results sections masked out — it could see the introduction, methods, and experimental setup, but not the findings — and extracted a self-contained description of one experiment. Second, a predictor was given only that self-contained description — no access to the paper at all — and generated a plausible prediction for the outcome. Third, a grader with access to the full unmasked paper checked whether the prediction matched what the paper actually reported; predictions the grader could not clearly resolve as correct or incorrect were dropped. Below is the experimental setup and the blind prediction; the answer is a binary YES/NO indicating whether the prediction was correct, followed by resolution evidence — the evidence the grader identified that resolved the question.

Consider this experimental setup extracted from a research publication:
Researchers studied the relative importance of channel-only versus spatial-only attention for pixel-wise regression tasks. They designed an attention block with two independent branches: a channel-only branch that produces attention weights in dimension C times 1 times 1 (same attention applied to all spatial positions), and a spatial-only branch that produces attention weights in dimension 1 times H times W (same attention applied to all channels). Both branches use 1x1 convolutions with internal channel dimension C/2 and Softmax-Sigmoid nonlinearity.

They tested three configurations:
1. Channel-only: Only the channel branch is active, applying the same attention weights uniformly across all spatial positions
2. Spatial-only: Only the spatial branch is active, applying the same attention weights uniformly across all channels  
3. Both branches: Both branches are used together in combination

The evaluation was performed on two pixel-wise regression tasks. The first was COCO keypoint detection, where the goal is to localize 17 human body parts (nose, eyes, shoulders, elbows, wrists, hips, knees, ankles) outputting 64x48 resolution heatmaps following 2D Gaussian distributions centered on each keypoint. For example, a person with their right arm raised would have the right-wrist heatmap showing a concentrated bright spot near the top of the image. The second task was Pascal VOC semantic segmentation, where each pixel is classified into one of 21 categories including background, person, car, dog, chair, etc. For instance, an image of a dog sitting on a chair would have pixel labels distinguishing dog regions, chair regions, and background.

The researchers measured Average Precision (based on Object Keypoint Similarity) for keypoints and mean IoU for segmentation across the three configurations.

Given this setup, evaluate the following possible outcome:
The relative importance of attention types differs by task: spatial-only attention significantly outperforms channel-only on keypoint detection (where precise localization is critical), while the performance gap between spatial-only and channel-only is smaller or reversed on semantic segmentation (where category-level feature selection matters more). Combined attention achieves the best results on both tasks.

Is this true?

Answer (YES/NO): NO